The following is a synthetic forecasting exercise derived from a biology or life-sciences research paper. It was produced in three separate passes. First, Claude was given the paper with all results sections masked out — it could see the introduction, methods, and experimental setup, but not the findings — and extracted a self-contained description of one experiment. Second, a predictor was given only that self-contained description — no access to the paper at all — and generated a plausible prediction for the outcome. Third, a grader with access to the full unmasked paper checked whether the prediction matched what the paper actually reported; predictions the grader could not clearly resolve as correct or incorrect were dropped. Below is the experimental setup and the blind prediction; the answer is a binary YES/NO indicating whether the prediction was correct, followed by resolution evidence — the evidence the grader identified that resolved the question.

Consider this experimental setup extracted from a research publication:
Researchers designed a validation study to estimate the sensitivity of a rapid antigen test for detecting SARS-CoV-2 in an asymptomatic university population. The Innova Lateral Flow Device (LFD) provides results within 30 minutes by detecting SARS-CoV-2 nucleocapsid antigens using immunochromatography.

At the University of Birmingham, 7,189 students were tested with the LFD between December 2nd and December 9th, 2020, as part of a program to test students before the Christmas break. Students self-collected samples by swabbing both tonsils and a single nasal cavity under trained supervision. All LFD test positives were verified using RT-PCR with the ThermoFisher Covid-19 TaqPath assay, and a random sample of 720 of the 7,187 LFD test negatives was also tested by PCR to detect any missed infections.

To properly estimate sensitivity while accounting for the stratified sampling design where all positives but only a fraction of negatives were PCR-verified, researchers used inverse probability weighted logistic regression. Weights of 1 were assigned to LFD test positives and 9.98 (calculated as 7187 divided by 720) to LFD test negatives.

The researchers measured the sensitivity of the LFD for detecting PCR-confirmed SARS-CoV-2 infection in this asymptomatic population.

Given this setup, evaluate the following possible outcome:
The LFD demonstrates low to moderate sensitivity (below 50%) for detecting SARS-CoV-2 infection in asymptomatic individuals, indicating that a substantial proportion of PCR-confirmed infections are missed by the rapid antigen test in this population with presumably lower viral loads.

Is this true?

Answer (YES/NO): YES